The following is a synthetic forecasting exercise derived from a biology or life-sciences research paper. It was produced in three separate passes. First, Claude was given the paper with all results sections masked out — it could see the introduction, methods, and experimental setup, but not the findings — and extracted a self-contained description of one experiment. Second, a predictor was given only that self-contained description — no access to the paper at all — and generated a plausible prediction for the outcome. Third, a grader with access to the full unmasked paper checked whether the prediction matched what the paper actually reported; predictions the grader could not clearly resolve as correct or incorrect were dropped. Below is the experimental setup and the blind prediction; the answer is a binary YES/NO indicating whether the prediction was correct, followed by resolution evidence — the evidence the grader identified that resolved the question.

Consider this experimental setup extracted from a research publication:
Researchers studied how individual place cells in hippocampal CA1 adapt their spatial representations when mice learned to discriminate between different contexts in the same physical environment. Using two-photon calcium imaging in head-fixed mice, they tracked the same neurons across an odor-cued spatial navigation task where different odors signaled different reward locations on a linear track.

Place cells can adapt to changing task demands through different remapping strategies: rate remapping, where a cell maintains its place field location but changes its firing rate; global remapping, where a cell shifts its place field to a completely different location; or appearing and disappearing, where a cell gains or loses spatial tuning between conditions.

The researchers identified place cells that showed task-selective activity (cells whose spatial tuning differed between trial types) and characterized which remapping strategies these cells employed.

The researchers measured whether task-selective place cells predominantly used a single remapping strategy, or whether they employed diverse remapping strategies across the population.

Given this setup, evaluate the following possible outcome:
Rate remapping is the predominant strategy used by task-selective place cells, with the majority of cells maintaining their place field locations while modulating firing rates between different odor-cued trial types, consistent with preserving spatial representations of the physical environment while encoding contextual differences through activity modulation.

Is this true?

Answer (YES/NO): NO